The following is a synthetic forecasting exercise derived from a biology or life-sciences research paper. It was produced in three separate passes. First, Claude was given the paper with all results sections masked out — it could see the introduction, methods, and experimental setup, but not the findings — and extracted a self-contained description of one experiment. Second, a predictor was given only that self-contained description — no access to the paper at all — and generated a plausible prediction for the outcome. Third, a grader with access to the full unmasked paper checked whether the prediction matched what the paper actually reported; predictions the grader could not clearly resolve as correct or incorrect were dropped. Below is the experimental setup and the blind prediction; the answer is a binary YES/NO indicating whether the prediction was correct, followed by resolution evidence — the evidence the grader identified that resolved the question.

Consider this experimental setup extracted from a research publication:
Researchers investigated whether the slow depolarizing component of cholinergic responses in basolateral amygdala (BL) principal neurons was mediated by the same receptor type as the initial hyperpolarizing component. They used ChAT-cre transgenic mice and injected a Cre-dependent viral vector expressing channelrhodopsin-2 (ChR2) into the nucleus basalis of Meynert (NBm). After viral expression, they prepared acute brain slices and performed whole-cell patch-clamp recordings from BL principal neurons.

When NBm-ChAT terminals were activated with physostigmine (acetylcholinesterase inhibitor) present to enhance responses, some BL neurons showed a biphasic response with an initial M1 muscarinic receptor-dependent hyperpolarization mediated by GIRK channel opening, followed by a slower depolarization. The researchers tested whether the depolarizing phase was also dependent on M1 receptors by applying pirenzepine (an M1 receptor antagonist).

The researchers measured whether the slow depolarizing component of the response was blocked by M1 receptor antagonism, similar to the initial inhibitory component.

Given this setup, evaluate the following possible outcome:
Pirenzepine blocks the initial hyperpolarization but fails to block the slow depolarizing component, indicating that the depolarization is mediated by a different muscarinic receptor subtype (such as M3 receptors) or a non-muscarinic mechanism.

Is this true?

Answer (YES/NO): NO